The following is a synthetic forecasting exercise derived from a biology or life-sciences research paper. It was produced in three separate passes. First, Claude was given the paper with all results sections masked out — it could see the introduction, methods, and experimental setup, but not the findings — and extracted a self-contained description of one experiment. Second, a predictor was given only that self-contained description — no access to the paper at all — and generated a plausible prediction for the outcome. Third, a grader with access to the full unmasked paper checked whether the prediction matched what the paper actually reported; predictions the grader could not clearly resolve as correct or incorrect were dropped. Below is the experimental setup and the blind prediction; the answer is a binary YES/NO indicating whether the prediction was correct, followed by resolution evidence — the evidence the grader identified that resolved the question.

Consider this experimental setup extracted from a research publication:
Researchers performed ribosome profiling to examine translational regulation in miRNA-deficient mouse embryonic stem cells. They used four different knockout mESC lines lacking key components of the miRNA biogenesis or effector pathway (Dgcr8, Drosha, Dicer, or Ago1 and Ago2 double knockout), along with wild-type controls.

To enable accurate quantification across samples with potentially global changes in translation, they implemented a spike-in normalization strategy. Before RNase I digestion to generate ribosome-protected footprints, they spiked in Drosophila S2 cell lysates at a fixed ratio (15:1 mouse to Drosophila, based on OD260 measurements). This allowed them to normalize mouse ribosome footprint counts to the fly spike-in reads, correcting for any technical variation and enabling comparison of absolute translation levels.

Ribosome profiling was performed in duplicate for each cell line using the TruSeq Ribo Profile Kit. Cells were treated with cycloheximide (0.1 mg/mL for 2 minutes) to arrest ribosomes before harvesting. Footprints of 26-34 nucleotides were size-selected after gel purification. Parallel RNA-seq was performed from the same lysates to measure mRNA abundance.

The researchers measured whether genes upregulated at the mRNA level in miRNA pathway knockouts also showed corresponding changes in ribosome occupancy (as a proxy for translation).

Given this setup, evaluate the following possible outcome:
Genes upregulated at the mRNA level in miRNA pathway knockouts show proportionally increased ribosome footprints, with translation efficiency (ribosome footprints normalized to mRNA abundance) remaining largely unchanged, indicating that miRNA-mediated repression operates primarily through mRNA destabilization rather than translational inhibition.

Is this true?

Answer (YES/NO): YES